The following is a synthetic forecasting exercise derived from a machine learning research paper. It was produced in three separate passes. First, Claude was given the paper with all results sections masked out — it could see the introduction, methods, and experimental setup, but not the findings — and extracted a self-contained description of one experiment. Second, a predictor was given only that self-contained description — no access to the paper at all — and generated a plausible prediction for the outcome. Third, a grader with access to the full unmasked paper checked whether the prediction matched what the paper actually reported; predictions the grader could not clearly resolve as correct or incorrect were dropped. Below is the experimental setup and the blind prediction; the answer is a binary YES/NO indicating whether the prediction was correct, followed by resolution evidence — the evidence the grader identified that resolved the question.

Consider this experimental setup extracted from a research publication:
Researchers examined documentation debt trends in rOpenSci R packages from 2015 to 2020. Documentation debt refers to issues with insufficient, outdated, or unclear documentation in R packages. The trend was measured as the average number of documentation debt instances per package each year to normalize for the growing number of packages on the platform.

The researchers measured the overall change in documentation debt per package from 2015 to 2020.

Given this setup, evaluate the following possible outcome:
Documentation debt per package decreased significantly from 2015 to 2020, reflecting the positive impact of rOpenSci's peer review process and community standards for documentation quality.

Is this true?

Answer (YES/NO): NO